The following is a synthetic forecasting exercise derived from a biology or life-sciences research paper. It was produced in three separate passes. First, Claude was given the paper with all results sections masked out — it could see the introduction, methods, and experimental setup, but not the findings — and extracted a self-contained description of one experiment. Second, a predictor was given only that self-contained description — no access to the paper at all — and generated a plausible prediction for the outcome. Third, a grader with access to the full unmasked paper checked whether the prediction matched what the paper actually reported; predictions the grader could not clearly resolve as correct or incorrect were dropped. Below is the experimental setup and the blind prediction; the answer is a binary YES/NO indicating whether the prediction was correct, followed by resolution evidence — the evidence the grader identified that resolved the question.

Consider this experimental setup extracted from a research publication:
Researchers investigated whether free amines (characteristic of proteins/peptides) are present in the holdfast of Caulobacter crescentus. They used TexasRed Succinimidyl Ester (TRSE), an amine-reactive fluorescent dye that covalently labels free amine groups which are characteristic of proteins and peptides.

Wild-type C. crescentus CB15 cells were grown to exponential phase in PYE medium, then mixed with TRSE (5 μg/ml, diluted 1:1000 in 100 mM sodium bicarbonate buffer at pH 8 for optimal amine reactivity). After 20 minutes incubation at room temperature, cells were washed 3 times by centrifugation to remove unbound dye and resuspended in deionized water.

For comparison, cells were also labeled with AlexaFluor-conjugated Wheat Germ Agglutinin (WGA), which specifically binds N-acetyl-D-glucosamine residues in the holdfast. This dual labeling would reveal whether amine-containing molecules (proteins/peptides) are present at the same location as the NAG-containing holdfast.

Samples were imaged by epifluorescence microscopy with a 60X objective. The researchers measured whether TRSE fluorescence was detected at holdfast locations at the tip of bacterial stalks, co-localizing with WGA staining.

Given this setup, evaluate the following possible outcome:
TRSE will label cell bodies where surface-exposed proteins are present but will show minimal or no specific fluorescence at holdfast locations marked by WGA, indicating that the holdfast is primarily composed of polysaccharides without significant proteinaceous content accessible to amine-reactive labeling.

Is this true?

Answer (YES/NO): NO